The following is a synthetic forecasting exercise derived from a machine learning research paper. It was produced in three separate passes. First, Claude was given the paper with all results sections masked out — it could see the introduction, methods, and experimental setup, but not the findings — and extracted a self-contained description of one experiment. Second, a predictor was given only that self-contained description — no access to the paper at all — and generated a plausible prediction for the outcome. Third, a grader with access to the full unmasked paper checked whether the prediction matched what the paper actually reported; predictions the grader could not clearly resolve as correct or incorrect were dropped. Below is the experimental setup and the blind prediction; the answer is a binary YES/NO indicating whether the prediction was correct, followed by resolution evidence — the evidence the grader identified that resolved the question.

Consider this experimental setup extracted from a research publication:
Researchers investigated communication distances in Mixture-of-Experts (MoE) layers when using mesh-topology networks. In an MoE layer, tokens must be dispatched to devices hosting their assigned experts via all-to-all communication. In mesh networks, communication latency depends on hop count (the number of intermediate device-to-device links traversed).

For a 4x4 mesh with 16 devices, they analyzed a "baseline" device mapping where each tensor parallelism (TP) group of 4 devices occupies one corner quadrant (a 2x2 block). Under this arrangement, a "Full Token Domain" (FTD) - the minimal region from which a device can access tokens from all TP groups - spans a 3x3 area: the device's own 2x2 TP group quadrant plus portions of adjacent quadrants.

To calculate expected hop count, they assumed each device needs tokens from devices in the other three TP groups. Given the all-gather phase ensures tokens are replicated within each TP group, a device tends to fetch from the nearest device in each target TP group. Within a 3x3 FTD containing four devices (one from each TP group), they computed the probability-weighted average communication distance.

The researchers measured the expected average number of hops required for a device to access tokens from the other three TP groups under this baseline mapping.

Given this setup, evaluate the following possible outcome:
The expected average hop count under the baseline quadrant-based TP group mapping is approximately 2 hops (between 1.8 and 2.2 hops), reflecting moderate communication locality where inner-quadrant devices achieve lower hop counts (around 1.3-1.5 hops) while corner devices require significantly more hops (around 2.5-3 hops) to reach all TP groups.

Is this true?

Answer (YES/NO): NO